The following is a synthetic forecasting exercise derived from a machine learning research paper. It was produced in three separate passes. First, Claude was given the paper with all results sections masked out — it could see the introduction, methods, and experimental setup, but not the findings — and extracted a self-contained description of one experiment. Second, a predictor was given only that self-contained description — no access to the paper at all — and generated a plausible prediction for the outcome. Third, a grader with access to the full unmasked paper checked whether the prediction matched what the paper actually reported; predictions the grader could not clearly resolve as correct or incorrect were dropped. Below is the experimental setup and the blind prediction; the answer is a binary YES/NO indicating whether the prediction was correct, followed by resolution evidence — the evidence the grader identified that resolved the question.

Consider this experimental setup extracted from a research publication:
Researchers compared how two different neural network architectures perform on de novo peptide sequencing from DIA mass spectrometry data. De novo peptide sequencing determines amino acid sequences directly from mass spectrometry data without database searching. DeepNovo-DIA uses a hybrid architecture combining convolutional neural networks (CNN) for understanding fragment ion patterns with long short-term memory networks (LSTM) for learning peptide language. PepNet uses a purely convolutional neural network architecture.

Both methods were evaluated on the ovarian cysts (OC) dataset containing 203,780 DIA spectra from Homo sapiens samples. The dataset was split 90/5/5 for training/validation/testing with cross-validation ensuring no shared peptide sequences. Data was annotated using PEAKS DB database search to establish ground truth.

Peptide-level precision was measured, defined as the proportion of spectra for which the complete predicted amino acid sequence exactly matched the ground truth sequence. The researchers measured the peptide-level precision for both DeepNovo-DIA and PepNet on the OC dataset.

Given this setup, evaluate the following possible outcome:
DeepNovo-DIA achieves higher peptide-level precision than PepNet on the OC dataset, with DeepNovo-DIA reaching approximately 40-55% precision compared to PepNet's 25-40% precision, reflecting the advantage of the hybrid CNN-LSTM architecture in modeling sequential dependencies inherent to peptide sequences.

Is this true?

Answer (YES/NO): YES